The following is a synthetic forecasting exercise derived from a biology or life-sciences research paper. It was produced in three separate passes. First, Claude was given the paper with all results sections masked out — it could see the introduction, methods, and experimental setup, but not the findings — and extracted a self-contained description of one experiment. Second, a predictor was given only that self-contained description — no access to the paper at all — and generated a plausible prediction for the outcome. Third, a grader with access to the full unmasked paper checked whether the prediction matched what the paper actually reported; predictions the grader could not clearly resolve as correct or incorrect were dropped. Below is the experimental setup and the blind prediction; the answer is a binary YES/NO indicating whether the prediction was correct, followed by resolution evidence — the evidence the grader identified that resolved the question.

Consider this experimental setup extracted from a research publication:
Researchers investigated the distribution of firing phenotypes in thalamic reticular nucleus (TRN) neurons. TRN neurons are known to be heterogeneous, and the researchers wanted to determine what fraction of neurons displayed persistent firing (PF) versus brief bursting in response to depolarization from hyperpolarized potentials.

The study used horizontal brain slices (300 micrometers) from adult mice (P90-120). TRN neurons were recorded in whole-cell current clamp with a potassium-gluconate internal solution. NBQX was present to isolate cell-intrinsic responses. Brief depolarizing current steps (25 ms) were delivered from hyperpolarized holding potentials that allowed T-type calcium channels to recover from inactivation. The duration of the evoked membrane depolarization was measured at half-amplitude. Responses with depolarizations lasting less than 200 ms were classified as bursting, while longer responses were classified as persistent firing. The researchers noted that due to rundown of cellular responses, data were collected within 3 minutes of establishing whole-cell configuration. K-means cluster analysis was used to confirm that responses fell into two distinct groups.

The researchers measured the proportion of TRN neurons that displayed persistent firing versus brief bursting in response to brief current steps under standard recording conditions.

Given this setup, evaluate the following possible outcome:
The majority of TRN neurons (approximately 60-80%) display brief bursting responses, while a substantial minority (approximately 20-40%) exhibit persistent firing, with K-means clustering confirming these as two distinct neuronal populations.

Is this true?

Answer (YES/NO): YES